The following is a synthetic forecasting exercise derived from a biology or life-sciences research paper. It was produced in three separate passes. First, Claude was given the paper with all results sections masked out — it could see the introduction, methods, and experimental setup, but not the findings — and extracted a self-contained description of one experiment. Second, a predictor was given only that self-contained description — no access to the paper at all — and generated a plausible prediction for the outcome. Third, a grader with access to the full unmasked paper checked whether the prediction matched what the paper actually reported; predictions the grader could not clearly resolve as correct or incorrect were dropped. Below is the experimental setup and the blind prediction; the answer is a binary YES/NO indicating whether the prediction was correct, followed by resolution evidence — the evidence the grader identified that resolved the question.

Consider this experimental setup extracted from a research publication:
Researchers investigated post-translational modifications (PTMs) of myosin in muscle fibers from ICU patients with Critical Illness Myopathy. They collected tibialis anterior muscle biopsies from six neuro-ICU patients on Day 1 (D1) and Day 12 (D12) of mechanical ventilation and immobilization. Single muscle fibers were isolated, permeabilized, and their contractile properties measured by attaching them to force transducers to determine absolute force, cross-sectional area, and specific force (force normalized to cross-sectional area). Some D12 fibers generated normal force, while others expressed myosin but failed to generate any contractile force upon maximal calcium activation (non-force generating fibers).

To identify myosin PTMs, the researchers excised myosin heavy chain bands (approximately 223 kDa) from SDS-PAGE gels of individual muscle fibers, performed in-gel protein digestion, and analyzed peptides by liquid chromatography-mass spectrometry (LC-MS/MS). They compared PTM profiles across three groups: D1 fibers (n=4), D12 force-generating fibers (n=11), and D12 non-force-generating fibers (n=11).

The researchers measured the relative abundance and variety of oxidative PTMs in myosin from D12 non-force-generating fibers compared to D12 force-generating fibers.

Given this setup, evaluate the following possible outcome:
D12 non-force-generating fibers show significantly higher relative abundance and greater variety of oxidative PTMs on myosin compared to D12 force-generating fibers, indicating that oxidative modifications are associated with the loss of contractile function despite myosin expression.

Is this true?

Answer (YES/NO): NO